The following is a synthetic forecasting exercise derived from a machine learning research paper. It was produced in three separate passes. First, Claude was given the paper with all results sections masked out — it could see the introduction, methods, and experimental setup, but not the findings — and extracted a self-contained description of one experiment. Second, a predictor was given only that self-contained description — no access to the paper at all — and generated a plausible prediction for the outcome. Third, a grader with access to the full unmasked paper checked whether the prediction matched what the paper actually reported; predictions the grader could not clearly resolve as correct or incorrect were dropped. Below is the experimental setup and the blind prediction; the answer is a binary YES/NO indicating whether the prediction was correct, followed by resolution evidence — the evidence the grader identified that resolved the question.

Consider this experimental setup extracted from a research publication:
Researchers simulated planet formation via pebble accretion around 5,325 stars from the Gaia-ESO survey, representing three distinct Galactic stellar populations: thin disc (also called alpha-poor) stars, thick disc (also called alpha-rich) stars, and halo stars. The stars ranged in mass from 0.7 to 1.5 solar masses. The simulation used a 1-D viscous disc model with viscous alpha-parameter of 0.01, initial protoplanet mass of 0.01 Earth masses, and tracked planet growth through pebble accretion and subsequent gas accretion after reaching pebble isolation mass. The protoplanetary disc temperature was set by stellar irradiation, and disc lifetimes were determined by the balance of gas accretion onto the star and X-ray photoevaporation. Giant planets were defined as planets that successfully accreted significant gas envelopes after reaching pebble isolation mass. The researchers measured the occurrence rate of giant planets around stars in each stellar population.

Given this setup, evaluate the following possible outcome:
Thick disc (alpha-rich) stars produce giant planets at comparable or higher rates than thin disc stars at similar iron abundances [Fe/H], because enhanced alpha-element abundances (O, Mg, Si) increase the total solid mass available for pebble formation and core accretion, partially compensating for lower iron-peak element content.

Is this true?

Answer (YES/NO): YES